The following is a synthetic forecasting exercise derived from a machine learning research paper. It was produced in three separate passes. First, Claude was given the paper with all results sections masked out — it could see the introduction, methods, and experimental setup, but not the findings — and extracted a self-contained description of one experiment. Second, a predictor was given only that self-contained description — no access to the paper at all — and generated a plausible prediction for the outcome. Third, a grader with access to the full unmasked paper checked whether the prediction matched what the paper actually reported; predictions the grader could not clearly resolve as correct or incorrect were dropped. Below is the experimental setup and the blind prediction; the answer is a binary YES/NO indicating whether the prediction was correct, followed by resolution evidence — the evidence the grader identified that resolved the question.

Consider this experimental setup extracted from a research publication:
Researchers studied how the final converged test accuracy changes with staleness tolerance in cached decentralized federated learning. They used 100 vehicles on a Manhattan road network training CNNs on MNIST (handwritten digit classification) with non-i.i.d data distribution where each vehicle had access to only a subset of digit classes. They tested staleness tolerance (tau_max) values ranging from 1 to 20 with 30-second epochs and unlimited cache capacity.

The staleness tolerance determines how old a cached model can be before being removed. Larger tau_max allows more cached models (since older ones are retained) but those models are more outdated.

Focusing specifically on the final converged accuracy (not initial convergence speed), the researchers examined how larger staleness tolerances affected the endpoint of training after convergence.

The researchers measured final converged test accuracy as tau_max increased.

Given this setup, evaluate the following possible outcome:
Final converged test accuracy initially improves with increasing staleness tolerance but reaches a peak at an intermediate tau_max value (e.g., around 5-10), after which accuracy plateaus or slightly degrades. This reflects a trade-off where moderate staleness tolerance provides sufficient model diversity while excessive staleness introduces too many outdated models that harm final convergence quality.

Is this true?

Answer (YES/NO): NO